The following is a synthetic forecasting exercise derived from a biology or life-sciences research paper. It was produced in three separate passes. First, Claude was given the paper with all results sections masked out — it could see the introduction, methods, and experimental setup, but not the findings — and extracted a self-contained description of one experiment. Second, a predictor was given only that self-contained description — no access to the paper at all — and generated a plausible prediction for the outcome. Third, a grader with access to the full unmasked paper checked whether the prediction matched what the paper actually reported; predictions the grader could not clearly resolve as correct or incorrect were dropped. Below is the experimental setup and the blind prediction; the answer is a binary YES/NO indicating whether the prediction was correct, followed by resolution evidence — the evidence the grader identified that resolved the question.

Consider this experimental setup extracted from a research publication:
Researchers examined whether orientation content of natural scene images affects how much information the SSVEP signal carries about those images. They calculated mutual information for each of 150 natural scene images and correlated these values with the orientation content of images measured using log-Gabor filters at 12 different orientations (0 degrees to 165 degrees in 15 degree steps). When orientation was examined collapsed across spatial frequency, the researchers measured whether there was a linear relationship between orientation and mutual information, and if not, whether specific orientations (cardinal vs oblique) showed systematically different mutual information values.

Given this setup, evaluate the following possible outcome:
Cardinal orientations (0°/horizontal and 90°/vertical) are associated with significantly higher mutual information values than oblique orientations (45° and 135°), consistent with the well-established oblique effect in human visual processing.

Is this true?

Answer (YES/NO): NO